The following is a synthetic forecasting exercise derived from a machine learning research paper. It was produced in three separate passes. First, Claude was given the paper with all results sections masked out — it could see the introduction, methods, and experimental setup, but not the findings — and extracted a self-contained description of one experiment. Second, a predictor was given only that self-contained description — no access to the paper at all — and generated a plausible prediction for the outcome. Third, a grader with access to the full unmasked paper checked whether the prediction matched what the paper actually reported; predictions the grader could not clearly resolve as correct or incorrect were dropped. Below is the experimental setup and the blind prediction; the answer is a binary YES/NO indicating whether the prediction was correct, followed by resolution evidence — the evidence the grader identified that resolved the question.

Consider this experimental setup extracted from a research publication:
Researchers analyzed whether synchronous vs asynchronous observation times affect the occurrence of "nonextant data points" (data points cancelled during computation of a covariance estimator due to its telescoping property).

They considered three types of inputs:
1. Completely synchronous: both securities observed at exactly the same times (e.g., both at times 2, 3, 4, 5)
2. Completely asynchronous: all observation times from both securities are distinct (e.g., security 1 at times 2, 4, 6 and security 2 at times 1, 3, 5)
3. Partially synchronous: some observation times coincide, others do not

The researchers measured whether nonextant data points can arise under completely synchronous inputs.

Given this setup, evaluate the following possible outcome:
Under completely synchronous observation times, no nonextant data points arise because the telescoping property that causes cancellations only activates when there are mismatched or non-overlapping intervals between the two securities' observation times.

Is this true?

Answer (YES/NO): YES